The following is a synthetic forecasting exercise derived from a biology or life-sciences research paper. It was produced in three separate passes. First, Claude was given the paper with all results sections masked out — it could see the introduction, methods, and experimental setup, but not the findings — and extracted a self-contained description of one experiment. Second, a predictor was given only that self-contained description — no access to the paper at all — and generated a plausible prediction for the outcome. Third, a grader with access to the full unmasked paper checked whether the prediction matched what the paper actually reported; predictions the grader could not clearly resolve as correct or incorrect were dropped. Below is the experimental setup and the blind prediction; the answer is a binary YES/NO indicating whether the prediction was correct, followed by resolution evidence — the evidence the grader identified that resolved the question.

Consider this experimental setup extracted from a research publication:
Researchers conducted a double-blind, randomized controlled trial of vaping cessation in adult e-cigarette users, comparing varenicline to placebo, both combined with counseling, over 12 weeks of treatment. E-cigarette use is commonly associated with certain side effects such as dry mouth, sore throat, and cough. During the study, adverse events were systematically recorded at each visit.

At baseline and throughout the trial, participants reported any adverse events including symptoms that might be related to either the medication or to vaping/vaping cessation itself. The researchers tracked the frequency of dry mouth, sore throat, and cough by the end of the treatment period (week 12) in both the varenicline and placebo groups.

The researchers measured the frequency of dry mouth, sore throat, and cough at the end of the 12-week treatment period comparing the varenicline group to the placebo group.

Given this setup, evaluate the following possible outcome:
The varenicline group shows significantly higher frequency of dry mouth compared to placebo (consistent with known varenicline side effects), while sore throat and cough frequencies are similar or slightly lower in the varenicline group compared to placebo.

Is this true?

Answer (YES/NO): NO